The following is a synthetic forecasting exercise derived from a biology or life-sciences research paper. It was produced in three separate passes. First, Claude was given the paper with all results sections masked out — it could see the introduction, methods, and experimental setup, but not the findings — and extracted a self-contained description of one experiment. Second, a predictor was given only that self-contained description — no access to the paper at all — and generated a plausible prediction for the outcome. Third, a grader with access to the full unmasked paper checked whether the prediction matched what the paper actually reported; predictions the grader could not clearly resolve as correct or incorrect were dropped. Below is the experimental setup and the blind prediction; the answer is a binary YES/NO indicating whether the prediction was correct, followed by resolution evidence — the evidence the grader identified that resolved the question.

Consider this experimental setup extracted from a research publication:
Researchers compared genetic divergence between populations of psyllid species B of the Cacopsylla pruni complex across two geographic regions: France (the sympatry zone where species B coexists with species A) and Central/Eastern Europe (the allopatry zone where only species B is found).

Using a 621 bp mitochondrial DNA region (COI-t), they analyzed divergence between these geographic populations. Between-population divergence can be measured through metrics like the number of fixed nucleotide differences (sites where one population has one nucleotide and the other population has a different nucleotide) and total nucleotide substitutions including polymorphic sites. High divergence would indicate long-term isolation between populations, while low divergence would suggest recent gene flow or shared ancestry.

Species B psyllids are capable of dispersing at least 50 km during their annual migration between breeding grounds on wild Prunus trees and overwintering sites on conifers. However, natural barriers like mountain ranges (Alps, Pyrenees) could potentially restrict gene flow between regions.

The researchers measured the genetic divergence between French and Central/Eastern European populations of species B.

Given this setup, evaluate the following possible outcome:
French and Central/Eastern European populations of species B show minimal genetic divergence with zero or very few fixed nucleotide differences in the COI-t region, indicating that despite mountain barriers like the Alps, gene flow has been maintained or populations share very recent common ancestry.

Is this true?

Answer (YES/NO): YES